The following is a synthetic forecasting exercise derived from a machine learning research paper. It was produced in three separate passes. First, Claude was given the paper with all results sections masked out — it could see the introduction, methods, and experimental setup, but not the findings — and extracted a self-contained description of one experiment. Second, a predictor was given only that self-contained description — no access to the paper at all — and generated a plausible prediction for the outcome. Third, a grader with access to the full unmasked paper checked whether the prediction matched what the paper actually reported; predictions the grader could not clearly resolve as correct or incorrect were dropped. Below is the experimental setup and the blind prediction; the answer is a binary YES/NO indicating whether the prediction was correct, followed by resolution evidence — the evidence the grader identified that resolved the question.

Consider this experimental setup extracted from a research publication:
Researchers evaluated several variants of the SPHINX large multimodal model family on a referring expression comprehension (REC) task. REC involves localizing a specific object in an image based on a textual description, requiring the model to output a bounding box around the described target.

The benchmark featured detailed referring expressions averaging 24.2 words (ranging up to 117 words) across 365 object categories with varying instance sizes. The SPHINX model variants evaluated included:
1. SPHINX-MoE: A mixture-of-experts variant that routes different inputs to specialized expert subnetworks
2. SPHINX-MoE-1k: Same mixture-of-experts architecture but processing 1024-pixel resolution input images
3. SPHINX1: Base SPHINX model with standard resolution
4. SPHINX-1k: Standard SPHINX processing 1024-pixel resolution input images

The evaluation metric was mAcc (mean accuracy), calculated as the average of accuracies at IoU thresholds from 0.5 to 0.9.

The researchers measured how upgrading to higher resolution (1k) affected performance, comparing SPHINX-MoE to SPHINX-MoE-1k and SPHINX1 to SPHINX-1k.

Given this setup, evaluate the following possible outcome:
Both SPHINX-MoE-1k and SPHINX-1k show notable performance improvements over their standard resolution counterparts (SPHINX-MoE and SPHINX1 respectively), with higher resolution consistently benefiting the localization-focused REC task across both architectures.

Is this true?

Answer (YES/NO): YES